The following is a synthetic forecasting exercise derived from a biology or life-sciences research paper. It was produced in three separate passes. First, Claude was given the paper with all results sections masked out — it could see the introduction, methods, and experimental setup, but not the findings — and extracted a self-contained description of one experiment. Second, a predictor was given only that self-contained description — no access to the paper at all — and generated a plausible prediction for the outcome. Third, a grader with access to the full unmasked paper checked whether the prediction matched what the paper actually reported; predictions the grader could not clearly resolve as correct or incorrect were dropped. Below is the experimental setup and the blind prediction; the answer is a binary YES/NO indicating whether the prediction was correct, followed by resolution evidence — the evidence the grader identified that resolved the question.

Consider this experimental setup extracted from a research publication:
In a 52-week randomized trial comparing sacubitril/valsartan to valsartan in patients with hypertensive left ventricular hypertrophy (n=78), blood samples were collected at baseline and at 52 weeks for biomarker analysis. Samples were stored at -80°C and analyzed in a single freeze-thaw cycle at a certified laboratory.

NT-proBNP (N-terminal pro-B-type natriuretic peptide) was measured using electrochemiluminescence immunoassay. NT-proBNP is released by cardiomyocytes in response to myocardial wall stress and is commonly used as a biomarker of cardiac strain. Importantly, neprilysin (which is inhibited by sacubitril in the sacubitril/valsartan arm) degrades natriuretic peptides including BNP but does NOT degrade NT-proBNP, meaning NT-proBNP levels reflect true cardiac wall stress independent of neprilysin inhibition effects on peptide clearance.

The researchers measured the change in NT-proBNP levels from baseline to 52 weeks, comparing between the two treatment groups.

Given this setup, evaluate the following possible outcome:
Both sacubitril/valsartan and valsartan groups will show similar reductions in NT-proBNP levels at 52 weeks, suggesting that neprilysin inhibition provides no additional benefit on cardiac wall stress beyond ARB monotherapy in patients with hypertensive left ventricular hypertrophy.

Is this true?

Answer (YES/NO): NO